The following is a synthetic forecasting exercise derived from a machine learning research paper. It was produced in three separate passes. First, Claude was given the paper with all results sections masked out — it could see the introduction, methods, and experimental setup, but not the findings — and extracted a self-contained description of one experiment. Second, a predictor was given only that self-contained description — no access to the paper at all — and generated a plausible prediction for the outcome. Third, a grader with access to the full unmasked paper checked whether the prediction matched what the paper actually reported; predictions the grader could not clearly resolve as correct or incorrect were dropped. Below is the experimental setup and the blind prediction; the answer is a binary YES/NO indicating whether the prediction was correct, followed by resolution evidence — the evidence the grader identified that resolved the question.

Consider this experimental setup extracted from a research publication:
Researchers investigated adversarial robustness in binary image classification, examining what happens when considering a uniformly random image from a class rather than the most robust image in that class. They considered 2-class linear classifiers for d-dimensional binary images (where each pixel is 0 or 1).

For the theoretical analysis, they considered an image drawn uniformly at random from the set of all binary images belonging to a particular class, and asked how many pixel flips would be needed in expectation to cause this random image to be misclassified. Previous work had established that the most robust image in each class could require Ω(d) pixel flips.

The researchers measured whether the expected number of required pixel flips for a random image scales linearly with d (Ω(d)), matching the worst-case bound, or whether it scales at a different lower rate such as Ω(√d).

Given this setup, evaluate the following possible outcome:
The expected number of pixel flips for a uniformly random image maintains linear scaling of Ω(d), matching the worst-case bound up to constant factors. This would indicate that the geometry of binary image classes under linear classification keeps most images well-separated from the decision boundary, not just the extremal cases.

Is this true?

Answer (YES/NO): NO